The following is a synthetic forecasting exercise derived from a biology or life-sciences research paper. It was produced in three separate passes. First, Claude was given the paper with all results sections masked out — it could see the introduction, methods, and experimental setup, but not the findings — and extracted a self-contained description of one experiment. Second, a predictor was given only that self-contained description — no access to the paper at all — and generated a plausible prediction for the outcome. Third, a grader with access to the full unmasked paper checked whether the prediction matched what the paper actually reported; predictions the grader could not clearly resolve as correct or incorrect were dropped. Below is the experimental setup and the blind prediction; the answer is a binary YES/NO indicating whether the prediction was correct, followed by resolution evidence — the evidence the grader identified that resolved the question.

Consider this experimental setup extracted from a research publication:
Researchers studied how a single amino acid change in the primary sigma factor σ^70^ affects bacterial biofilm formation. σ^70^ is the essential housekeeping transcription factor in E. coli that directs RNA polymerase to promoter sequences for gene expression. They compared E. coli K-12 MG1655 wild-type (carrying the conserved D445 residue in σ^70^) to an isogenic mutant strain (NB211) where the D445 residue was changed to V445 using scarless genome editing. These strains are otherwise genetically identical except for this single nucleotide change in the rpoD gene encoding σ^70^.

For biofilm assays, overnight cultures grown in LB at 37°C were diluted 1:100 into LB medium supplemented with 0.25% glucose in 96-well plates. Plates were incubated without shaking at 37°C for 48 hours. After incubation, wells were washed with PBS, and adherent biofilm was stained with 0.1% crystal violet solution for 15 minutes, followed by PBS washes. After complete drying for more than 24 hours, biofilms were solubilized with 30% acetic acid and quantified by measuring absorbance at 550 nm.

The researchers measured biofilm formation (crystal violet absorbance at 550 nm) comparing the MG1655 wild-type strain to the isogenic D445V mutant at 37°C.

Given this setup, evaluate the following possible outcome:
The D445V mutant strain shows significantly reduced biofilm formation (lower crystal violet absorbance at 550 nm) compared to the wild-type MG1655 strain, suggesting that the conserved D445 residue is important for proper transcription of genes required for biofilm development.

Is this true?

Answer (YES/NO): NO